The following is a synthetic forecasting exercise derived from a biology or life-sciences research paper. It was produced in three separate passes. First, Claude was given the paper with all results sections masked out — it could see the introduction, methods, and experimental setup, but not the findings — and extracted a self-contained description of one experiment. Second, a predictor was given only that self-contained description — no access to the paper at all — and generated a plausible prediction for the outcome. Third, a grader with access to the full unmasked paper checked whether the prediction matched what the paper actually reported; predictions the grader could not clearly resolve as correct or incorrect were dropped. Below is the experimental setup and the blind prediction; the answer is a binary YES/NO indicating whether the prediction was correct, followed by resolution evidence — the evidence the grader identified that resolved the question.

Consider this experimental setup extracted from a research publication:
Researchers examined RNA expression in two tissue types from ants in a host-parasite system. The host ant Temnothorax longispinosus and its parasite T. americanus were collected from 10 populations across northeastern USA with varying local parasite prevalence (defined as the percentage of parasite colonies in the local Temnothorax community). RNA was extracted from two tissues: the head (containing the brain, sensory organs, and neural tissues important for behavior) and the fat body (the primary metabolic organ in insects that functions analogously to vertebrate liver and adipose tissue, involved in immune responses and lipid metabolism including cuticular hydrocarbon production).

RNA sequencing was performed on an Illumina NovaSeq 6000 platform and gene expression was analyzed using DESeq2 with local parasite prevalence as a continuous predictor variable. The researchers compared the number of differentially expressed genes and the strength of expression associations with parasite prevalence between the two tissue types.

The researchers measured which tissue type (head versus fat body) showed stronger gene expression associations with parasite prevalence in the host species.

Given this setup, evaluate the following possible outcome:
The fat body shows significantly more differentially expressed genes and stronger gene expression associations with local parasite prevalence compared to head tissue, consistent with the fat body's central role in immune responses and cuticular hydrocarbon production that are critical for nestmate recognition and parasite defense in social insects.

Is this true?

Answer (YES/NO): YES